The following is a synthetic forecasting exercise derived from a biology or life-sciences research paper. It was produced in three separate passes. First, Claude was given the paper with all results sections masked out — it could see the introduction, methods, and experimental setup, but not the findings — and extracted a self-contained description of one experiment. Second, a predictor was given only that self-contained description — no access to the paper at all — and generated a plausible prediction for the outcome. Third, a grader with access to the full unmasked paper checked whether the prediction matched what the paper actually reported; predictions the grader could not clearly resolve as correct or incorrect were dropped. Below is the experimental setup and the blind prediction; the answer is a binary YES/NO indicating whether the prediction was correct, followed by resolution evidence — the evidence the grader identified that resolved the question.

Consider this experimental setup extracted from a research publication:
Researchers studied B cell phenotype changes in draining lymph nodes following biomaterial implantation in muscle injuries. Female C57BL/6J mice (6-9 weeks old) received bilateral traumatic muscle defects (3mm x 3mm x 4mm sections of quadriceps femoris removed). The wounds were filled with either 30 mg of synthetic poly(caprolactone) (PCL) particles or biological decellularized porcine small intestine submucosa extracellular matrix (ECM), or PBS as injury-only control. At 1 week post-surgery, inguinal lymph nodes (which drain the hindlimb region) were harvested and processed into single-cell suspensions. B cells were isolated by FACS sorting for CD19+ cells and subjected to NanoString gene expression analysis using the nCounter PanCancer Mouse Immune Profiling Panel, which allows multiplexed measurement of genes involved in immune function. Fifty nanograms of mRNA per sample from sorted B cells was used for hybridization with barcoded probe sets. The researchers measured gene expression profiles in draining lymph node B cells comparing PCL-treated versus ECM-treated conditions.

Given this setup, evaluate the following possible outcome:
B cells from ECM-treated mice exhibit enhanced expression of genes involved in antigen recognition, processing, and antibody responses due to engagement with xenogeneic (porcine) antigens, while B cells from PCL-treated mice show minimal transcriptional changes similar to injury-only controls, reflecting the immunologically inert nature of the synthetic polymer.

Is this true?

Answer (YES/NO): NO